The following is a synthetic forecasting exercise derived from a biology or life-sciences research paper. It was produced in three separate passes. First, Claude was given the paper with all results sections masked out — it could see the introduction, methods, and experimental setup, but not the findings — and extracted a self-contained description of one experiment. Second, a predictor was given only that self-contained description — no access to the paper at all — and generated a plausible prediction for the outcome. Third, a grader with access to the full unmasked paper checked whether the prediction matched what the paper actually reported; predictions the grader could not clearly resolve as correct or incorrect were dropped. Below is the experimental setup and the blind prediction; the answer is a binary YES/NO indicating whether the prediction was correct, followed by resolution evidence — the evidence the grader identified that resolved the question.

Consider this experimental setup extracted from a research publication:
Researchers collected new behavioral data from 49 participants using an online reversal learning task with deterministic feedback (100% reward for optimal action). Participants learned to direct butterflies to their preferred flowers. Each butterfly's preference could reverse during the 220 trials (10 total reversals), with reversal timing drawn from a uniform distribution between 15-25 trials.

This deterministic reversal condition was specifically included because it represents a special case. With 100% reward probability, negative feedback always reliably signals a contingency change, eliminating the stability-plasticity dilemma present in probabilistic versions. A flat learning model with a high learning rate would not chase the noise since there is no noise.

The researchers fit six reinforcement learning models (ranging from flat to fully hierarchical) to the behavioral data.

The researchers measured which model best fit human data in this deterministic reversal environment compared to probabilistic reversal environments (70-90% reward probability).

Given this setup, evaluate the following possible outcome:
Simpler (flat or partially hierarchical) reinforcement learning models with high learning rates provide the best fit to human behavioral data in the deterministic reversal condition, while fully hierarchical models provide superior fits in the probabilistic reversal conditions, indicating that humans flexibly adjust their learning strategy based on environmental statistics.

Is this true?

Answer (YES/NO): NO